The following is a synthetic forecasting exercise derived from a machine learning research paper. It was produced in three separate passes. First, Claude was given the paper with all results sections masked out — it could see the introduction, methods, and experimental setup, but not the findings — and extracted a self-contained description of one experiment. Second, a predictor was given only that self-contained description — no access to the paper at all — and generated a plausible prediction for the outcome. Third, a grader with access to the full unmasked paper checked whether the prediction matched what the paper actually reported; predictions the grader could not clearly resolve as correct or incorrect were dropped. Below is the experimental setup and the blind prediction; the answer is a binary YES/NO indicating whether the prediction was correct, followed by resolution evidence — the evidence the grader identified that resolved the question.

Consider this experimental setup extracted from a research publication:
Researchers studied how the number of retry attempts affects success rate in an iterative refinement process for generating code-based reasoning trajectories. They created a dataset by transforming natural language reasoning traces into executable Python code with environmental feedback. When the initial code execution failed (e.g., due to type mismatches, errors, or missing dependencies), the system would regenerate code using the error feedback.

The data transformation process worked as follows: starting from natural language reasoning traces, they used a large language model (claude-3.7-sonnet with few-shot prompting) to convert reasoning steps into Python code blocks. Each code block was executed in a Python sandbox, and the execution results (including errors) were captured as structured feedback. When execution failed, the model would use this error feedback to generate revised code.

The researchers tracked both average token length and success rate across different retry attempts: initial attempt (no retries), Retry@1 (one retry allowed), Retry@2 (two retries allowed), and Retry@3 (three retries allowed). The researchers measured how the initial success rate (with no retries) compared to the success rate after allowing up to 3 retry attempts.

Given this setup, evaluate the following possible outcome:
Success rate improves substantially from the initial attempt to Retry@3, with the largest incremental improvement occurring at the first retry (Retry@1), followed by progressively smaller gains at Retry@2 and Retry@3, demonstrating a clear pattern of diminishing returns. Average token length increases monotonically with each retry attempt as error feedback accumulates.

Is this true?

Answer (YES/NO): YES